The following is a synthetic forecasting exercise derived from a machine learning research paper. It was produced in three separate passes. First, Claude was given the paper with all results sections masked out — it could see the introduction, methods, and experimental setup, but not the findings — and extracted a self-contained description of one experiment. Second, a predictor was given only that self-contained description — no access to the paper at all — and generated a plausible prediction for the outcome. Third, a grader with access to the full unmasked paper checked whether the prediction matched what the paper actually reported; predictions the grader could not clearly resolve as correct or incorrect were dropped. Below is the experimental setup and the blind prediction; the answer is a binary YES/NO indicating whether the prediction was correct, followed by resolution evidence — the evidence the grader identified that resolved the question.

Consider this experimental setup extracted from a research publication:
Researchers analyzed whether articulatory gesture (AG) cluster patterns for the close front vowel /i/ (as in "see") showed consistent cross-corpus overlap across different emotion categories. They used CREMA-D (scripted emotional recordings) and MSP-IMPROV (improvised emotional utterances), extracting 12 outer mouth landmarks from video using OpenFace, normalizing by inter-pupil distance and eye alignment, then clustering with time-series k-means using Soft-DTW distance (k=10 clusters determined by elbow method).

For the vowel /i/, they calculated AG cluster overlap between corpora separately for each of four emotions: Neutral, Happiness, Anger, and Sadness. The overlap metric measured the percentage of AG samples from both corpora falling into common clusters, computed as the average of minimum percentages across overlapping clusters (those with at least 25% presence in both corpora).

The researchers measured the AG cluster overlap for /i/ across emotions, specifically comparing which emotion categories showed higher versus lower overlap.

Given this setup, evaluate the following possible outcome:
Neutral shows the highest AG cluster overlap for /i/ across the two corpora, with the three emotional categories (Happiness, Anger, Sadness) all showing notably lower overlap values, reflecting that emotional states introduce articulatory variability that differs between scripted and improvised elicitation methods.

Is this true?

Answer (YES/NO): NO